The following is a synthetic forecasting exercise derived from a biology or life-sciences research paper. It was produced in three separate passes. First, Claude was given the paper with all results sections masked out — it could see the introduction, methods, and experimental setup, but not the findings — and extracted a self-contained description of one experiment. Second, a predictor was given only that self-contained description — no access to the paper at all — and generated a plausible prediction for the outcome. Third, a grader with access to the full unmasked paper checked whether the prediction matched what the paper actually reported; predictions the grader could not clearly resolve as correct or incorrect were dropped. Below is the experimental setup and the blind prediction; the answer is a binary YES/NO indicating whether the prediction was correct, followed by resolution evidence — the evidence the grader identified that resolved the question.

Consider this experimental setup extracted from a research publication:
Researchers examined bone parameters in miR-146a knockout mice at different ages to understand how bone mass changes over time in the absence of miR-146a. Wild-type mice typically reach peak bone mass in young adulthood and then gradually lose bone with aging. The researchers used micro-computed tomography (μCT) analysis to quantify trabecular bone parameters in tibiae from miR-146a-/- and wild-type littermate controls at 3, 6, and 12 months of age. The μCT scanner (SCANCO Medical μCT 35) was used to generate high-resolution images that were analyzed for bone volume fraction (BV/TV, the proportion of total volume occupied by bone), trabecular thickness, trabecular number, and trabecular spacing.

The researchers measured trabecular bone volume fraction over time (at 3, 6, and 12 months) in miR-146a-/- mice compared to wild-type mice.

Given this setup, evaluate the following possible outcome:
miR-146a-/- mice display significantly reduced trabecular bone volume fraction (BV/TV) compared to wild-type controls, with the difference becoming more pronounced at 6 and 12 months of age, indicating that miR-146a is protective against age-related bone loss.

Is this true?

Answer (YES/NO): NO